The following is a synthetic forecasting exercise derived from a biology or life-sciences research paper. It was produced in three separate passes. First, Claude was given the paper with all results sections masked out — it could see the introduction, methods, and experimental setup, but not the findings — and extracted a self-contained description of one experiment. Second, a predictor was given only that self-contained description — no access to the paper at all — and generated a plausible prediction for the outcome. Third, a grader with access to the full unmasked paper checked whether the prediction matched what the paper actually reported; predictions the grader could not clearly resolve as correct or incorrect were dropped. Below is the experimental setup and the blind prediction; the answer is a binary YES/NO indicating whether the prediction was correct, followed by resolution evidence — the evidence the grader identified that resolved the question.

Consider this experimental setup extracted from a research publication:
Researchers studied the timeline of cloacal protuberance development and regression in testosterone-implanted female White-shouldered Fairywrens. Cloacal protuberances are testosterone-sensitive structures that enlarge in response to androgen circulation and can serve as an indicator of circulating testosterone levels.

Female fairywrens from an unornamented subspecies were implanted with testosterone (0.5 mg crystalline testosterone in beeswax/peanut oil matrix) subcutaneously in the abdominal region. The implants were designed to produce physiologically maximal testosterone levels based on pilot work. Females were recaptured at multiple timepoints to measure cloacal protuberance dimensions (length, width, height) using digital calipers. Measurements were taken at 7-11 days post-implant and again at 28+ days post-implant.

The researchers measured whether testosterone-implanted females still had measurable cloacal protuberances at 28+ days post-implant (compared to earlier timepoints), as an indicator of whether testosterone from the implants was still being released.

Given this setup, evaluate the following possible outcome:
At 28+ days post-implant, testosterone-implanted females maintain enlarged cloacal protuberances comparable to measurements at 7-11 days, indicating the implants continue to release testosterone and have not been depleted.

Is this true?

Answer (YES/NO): NO